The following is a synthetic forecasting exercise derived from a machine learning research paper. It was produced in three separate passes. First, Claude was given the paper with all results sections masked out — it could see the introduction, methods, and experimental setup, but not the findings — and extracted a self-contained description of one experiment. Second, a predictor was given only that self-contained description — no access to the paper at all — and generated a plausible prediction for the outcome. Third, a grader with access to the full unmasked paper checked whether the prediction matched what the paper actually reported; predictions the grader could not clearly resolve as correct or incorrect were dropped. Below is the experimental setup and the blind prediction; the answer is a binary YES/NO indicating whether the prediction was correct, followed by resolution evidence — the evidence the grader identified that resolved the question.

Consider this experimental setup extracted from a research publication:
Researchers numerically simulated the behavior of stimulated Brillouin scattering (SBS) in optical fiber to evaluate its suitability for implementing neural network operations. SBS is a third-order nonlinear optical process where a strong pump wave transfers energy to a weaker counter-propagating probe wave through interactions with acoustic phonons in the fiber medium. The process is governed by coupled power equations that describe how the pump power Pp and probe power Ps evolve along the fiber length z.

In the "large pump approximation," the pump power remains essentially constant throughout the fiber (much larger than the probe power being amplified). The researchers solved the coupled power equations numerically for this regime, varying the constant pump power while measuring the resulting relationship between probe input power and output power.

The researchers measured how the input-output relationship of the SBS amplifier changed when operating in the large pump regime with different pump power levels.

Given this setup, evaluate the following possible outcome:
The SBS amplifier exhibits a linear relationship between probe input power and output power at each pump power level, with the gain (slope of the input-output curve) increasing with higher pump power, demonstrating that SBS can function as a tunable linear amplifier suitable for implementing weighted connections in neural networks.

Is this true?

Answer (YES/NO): YES